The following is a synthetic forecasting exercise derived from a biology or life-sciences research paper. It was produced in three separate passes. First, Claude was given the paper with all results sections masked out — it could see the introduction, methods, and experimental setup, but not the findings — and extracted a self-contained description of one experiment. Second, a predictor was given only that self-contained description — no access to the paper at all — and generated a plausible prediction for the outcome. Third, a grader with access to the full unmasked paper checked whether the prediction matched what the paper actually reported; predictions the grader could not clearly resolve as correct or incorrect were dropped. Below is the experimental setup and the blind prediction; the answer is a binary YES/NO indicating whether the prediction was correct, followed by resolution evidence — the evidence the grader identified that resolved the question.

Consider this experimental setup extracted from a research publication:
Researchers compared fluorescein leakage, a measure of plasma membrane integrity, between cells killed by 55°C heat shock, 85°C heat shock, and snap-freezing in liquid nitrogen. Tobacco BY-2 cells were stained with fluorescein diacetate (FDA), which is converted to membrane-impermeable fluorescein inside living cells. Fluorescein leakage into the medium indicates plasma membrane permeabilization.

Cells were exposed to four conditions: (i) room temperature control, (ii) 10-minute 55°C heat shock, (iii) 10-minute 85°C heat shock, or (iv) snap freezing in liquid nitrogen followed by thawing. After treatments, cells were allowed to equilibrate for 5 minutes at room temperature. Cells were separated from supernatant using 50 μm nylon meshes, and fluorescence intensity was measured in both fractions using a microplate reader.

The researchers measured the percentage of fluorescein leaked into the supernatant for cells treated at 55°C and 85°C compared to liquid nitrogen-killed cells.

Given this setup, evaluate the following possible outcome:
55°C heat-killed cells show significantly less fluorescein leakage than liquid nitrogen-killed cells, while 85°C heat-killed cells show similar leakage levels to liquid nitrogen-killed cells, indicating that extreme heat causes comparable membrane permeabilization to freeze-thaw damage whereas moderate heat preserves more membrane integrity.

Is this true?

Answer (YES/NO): NO